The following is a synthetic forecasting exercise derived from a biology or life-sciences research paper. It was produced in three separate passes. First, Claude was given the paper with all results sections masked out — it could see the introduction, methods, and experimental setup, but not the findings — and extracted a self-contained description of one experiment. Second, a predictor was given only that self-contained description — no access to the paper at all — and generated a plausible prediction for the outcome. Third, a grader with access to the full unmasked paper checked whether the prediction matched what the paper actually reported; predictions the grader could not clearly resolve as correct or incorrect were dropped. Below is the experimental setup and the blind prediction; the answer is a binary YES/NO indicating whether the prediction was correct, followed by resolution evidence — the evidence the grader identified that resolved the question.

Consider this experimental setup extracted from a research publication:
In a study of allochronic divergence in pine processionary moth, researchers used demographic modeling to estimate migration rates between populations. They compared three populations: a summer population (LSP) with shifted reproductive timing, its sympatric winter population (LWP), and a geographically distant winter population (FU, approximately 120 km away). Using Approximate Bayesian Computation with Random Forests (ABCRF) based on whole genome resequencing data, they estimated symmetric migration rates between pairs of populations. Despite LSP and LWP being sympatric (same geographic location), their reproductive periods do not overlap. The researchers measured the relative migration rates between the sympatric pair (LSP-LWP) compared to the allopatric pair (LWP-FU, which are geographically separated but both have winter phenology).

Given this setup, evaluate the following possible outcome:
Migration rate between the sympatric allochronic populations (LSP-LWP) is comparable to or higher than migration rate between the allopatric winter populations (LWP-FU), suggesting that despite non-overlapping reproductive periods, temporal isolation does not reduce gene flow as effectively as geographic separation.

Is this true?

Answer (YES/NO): NO